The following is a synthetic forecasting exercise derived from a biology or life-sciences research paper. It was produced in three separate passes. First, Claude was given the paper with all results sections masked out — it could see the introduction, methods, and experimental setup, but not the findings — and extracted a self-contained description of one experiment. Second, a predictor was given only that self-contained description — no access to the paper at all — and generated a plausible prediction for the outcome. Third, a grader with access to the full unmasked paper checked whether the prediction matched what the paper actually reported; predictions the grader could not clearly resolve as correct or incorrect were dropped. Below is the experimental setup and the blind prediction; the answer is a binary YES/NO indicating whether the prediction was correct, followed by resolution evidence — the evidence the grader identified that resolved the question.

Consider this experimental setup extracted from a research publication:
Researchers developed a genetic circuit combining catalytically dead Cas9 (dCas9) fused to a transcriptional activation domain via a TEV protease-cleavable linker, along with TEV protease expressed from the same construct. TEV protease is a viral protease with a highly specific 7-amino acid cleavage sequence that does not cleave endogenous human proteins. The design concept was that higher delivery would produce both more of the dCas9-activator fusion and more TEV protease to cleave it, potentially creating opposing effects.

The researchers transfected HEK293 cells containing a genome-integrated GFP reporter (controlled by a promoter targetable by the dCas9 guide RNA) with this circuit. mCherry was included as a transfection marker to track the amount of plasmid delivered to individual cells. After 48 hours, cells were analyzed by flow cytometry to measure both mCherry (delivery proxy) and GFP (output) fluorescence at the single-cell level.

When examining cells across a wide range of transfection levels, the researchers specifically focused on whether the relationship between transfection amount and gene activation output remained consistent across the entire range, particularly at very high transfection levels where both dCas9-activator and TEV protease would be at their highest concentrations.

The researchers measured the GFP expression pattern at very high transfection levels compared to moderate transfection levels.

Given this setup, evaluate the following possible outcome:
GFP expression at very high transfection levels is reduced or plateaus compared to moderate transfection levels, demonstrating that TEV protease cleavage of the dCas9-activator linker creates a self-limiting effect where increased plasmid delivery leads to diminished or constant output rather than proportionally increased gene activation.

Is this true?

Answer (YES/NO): YES